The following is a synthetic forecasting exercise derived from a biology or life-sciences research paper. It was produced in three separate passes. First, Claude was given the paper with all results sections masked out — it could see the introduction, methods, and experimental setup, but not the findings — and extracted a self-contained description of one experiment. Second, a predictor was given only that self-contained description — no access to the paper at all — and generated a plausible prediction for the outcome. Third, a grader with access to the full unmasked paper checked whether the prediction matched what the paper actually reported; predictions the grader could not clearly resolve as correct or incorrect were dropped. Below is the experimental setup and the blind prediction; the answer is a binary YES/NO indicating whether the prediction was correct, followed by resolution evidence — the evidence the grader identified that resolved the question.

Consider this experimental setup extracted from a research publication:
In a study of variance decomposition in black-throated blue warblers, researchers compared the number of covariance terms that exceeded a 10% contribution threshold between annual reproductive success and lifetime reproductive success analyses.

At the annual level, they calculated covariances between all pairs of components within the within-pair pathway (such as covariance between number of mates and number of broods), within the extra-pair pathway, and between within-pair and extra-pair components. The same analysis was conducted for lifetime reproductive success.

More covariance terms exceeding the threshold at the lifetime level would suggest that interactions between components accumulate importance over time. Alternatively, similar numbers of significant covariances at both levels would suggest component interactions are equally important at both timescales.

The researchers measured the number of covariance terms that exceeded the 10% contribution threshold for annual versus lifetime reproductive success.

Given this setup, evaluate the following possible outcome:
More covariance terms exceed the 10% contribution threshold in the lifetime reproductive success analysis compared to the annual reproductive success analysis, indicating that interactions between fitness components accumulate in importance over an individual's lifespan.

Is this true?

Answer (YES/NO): YES